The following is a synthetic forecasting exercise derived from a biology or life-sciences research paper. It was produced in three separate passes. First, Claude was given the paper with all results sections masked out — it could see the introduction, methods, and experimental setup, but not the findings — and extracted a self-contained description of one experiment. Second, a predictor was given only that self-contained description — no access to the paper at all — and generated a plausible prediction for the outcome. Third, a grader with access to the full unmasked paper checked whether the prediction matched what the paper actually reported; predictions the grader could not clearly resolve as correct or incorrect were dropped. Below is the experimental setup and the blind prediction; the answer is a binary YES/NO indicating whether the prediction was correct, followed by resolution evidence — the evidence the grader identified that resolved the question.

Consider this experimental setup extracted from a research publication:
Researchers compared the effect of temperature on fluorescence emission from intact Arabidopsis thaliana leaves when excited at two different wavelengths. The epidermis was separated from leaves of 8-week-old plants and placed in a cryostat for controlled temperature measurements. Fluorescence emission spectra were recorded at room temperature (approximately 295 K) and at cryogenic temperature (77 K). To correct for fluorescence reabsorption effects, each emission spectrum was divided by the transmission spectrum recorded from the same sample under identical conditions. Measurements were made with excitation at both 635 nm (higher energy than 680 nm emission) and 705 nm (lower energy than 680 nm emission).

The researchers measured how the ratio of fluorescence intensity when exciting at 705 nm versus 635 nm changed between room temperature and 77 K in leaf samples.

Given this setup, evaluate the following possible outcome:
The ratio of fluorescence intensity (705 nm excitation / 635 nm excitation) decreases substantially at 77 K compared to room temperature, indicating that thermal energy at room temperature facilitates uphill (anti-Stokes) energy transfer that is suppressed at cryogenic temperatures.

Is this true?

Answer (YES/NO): YES